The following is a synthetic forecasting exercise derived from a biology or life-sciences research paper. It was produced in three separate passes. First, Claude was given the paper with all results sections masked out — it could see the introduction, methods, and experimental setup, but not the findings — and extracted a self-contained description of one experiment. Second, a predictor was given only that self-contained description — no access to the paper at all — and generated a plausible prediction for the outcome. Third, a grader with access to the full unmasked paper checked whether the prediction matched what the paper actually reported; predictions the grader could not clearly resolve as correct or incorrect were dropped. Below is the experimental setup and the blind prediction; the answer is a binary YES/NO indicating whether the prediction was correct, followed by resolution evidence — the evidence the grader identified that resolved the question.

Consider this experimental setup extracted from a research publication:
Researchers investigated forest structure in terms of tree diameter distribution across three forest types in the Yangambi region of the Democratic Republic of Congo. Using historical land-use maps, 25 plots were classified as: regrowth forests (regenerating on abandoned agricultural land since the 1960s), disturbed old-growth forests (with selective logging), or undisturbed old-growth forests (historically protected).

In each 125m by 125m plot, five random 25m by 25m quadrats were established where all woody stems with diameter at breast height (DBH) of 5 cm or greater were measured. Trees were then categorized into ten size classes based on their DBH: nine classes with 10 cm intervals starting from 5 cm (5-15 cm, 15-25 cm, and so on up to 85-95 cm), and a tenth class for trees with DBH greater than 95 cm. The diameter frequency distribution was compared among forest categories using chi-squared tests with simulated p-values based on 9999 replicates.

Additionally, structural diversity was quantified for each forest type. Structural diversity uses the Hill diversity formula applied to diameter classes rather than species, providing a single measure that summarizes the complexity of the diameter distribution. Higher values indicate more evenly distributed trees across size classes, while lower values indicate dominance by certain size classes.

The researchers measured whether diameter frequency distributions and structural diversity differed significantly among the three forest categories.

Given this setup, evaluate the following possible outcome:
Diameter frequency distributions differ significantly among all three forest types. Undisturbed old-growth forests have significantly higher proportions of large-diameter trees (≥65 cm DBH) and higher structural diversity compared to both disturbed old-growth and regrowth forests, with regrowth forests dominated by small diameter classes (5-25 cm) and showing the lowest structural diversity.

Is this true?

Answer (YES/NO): NO